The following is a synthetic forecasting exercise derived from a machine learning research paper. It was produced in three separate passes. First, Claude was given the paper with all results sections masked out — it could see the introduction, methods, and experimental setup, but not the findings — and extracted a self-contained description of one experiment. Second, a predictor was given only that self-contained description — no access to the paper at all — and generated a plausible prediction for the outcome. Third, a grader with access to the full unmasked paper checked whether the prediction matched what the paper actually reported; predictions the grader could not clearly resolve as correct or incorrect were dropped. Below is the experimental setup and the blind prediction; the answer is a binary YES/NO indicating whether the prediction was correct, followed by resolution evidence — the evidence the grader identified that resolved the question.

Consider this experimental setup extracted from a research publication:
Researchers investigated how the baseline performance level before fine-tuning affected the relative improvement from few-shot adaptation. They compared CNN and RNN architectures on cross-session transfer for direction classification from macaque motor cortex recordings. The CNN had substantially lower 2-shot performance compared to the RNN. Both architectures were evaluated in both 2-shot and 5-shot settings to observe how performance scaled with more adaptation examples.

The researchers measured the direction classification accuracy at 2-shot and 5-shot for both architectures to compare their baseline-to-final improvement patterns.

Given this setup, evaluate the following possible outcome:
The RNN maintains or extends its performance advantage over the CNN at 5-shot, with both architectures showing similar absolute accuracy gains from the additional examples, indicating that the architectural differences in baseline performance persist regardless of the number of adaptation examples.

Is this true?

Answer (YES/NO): NO